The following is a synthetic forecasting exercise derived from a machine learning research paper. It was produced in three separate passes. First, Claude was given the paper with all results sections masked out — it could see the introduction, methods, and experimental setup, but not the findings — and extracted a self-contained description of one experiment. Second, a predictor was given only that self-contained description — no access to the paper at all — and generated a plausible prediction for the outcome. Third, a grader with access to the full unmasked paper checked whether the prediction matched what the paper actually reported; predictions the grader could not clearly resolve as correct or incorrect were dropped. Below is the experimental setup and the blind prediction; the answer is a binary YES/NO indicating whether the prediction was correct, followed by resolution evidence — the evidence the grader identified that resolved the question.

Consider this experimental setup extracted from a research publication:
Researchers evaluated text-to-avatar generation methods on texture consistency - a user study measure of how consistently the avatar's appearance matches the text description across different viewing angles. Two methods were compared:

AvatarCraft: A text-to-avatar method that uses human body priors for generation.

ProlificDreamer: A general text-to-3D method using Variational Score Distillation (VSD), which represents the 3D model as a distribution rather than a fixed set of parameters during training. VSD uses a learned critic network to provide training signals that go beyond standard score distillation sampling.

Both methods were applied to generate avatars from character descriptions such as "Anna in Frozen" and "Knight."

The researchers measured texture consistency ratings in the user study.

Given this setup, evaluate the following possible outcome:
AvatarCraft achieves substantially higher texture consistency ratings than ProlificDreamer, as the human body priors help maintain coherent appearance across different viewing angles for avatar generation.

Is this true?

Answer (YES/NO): NO